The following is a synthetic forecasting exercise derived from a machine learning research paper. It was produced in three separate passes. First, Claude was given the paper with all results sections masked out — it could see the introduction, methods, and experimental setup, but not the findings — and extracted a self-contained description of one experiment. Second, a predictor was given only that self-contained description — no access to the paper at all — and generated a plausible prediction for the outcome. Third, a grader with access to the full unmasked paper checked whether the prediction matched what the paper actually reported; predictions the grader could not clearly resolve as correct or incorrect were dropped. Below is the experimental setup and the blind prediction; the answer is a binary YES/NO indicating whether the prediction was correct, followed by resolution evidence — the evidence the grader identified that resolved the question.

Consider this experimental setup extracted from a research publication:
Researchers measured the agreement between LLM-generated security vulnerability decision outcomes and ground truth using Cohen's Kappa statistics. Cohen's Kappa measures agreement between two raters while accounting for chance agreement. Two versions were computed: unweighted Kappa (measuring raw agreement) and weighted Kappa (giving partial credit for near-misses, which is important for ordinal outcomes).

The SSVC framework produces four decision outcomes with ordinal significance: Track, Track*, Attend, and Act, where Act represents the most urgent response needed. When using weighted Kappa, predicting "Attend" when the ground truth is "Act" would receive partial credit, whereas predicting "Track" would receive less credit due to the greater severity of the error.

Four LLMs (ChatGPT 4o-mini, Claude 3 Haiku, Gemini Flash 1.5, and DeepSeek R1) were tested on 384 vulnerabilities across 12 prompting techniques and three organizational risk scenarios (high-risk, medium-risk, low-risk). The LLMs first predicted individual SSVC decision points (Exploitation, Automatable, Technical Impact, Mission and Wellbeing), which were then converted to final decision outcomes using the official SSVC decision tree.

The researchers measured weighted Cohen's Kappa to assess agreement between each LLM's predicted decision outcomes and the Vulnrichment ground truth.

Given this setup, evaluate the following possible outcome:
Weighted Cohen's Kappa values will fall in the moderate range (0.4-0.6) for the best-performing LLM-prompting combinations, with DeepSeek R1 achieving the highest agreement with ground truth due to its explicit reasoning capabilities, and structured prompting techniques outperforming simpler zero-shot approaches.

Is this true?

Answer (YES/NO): NO